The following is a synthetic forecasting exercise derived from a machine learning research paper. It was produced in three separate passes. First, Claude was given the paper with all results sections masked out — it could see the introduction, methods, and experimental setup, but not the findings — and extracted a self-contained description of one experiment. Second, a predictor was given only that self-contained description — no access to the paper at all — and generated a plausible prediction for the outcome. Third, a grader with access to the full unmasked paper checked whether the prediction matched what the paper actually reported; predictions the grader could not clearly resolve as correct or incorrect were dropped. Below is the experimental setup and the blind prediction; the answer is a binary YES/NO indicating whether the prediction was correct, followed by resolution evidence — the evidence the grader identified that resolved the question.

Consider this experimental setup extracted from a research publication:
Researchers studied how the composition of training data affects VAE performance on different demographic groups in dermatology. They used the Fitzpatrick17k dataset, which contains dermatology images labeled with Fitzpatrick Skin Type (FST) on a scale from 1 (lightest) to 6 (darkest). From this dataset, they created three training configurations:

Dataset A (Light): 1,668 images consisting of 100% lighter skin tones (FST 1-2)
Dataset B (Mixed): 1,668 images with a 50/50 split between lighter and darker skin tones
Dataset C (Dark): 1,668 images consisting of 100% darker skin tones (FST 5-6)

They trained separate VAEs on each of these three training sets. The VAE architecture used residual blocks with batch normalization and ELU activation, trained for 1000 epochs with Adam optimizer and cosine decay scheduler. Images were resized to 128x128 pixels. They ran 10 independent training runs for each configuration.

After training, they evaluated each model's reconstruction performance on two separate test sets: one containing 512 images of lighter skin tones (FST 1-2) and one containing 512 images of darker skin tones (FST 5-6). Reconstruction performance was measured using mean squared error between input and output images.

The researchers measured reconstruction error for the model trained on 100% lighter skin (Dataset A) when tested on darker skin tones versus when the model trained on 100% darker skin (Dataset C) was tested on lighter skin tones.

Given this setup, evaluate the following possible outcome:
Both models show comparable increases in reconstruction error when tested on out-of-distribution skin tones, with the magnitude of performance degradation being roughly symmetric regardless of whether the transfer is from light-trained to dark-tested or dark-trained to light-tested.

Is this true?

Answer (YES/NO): NO